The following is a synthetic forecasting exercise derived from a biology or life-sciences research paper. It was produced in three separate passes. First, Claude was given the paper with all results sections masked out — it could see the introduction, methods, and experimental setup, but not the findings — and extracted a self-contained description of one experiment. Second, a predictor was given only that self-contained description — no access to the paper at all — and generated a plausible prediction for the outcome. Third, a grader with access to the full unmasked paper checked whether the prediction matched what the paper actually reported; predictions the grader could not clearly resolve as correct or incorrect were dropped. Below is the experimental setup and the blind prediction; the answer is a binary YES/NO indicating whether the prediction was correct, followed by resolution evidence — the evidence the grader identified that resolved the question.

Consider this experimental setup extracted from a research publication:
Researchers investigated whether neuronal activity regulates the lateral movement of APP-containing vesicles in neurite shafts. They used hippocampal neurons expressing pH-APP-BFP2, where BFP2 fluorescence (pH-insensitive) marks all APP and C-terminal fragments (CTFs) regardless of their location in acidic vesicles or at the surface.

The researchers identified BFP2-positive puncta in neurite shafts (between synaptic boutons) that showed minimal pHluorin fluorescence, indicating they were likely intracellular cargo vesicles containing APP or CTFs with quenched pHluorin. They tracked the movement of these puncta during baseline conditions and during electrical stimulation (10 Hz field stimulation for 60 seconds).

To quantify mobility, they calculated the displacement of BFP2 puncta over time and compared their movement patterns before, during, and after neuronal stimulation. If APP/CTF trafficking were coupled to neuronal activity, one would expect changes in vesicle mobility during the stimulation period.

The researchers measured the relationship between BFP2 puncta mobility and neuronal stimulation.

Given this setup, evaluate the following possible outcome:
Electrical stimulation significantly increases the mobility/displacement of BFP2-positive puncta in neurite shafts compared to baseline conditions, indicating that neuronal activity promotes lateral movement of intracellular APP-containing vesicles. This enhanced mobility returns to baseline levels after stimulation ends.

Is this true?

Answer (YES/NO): NO